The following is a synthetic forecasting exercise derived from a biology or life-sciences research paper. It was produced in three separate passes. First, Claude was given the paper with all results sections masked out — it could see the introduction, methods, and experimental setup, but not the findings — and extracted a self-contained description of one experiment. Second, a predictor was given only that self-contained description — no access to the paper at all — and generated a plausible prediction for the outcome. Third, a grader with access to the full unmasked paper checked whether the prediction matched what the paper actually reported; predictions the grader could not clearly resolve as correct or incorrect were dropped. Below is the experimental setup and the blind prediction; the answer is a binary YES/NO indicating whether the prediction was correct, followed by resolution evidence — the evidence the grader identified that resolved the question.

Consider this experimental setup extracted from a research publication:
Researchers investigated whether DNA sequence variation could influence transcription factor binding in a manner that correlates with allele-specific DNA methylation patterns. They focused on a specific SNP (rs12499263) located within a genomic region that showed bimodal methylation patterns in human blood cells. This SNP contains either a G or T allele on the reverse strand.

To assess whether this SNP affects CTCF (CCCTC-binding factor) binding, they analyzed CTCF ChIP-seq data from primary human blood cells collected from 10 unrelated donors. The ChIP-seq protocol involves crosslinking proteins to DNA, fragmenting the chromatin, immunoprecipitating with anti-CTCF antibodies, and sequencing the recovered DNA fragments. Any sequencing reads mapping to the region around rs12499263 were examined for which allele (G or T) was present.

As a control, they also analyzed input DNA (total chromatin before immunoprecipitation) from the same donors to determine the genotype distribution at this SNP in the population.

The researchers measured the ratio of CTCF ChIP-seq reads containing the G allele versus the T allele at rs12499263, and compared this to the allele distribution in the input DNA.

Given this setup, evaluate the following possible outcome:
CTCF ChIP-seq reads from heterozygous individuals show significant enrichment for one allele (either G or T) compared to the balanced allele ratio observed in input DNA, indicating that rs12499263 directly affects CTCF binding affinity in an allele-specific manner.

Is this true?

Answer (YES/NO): YES